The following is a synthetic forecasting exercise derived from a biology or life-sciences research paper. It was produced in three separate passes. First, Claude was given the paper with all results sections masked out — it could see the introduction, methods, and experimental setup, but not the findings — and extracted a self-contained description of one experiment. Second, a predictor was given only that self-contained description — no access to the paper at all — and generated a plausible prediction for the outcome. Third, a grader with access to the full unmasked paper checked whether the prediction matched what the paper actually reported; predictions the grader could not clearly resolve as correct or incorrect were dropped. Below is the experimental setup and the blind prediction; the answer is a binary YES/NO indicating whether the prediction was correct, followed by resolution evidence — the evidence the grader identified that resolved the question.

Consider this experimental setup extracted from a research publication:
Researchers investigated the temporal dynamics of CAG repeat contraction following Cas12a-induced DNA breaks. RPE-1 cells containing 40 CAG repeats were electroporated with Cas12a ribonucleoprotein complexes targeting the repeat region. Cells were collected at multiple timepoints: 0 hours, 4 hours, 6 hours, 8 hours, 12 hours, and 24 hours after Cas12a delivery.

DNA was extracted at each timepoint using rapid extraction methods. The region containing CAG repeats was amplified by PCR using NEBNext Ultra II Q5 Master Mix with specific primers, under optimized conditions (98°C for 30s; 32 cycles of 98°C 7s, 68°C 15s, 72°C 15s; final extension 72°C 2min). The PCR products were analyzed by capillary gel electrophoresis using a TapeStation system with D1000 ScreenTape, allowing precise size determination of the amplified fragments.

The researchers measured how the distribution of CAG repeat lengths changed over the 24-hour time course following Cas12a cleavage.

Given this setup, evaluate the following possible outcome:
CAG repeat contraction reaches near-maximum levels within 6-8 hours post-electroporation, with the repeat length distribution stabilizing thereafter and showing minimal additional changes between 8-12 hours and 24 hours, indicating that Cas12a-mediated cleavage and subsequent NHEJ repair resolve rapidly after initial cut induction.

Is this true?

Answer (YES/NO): NO